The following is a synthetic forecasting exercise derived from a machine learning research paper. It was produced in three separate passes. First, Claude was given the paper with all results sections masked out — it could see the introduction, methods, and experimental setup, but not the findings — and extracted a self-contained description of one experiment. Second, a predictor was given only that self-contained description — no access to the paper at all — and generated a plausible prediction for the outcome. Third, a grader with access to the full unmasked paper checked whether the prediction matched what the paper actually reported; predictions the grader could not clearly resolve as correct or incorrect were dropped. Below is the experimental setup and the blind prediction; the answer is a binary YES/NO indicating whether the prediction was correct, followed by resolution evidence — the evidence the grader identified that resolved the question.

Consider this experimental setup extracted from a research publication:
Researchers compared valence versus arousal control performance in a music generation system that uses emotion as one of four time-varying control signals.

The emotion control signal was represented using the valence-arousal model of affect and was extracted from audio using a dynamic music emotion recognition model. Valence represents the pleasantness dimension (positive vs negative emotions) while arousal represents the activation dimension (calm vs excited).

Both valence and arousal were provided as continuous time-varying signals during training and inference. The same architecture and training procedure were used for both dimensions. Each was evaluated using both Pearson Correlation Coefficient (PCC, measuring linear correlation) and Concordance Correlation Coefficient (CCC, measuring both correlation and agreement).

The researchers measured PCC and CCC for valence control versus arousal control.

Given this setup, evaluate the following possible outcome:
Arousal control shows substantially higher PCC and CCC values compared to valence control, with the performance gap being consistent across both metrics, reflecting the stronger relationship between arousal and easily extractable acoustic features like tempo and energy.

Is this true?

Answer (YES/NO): NO